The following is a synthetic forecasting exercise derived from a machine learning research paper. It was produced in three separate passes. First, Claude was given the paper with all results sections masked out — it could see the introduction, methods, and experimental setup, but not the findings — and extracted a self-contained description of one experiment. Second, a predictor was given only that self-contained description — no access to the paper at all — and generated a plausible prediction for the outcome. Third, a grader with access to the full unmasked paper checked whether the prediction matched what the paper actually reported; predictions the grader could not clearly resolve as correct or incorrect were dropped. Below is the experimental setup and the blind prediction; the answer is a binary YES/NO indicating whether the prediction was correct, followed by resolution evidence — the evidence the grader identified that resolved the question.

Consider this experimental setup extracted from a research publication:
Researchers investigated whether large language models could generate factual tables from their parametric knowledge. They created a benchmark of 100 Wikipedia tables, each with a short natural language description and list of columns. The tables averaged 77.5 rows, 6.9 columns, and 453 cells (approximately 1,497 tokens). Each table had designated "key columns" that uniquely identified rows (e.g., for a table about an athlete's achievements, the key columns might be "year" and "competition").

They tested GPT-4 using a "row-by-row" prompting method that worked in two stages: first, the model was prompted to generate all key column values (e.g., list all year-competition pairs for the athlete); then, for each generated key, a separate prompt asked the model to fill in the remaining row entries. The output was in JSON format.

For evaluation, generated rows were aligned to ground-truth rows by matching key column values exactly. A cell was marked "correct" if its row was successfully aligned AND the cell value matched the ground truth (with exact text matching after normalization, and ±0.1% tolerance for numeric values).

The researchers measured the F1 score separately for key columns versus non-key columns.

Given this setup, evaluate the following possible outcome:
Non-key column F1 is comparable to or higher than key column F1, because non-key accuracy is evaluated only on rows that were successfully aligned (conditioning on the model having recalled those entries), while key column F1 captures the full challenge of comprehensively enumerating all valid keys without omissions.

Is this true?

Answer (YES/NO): NO